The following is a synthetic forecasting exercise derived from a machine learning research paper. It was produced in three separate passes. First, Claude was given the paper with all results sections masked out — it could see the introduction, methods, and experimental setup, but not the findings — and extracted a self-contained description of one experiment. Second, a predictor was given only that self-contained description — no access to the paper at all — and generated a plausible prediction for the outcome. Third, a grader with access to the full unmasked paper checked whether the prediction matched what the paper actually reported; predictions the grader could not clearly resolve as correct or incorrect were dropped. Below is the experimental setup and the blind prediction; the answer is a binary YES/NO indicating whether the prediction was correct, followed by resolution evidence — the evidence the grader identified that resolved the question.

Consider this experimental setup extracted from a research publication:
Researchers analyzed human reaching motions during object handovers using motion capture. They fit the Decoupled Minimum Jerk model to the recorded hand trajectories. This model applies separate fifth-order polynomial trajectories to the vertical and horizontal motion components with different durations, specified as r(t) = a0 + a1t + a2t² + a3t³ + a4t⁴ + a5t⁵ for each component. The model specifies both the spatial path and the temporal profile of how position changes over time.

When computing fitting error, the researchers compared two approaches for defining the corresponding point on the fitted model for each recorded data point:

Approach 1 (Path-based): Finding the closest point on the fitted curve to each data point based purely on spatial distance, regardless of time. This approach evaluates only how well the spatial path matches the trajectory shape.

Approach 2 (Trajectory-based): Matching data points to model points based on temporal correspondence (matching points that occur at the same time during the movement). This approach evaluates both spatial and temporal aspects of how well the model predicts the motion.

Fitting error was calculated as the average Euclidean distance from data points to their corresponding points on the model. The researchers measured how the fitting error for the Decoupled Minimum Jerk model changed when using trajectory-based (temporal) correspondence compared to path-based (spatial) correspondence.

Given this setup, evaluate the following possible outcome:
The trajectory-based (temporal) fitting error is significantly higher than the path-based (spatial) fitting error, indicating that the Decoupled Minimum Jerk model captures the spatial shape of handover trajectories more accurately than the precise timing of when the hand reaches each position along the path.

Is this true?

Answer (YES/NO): YES